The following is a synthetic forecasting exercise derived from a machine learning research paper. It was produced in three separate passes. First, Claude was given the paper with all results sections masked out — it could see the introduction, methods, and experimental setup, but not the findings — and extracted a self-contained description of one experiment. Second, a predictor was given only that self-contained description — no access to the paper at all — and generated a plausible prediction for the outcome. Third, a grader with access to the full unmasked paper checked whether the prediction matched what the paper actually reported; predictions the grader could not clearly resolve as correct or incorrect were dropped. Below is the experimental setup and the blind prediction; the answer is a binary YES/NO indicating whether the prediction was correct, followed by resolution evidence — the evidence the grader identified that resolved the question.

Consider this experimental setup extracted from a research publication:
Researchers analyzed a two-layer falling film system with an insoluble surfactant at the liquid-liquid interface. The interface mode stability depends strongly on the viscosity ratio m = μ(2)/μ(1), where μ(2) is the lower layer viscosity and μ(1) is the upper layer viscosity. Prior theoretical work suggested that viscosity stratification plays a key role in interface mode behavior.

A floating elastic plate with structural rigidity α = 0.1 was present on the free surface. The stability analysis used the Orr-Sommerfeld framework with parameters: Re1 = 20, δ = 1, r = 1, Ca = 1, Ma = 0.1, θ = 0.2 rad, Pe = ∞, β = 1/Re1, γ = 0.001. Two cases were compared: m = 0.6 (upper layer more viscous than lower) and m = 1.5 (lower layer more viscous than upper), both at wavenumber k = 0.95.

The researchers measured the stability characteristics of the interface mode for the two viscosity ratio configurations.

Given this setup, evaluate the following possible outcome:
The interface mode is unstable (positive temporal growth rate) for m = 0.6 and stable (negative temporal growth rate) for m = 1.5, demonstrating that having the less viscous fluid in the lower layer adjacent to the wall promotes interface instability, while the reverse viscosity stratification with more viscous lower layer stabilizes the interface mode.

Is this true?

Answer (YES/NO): NO